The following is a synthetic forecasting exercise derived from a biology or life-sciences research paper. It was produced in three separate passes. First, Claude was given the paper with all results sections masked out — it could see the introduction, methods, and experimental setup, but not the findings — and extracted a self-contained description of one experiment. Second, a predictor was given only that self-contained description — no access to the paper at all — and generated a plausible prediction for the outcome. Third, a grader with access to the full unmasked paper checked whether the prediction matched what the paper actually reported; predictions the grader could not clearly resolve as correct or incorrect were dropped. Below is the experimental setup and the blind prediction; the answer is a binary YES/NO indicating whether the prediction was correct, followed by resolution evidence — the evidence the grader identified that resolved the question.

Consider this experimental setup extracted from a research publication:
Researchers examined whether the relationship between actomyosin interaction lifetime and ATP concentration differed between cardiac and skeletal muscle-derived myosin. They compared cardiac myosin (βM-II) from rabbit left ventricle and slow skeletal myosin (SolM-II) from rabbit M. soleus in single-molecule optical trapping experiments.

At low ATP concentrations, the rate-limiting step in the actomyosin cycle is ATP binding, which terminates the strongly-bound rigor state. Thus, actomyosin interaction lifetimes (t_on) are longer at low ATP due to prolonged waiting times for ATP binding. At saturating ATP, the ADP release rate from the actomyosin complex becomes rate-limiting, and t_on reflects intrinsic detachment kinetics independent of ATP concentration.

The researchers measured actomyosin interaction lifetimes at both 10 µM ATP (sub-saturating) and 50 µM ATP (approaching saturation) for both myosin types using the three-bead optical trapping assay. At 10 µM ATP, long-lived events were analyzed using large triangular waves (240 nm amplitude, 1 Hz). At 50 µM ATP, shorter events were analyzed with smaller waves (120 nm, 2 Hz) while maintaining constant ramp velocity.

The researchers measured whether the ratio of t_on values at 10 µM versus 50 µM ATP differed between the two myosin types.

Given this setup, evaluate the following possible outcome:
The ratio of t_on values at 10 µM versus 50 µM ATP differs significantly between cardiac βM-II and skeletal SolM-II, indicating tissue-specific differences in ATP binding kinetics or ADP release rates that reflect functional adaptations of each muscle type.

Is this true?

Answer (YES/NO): YES